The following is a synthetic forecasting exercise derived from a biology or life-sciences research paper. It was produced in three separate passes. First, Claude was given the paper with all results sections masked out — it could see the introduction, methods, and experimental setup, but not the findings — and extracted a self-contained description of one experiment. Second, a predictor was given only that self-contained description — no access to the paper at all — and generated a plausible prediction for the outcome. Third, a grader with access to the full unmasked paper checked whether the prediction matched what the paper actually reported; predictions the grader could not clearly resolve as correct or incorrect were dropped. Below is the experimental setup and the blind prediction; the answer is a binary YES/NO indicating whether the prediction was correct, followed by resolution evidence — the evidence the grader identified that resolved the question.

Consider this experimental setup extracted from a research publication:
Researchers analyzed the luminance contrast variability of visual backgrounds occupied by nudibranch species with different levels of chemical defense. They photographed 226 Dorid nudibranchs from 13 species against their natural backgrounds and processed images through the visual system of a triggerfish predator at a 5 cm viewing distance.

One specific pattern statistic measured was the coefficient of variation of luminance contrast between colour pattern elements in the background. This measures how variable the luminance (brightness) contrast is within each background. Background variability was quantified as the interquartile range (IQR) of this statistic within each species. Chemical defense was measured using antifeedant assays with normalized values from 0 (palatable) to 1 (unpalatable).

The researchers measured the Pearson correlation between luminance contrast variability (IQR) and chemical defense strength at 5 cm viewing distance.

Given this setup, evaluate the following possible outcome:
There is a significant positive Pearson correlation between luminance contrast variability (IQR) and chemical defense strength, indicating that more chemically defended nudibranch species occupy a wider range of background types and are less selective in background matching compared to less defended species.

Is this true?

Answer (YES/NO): NO